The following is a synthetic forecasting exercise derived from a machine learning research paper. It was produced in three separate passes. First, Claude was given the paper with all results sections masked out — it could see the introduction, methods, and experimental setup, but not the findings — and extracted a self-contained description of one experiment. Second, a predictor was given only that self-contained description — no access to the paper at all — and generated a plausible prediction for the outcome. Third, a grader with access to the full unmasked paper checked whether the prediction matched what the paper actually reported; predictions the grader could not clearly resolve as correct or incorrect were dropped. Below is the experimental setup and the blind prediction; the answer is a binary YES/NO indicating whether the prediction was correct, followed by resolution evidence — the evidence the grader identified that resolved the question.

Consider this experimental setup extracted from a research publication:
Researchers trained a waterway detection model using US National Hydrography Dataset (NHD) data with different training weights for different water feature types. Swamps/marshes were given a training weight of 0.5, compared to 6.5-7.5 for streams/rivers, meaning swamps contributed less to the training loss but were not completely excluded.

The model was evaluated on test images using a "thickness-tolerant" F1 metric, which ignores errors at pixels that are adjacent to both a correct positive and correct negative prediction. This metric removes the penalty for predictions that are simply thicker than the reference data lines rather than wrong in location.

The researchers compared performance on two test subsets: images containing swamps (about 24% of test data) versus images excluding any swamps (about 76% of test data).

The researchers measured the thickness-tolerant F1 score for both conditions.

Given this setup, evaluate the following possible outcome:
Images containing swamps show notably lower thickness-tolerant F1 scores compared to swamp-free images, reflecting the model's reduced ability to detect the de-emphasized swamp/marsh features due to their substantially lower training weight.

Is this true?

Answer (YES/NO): YES